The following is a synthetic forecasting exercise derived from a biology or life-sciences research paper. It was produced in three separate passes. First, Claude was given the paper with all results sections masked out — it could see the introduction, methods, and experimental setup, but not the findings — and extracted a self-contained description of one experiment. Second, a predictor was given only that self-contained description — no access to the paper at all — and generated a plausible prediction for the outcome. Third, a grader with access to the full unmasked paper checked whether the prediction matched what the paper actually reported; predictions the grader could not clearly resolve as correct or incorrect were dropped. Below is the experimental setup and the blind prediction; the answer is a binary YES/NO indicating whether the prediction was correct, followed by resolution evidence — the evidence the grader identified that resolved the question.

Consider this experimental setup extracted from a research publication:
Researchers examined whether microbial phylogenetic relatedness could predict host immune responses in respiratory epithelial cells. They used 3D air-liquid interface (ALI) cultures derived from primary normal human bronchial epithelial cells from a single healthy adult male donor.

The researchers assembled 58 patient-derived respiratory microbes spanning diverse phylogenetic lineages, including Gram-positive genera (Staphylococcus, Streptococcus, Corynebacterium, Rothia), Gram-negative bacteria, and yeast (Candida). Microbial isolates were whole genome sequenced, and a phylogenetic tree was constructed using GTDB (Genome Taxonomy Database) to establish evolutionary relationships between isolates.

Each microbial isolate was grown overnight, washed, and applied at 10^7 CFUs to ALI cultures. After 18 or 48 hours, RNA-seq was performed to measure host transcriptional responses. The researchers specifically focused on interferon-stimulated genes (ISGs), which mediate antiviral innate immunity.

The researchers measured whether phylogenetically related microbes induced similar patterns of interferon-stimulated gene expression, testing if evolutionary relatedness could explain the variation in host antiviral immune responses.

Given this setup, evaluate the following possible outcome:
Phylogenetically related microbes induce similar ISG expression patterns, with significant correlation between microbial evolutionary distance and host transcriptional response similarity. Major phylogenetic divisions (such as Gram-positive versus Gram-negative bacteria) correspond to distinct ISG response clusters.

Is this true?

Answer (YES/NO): NO